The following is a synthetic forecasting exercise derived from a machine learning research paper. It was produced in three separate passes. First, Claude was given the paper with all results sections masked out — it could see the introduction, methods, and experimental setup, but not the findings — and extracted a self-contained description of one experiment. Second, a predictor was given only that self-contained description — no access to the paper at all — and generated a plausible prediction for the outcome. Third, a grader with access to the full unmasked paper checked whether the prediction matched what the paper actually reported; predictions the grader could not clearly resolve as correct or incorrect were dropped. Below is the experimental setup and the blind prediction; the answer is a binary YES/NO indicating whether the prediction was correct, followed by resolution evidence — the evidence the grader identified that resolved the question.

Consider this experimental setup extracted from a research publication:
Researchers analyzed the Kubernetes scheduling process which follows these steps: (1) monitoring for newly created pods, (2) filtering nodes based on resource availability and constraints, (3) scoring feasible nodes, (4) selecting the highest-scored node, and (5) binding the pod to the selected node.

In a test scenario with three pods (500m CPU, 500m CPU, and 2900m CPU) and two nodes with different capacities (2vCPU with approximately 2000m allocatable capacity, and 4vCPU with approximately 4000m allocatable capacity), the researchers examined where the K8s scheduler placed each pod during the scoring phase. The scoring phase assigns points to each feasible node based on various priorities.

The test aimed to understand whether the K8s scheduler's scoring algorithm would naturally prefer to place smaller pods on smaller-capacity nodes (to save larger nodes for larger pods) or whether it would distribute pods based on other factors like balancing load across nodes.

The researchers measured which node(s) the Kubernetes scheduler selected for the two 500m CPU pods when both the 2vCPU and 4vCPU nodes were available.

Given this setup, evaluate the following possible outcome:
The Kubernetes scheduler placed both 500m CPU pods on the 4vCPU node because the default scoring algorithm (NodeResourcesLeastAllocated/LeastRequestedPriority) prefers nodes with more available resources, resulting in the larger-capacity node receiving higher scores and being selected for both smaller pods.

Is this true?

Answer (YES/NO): NO